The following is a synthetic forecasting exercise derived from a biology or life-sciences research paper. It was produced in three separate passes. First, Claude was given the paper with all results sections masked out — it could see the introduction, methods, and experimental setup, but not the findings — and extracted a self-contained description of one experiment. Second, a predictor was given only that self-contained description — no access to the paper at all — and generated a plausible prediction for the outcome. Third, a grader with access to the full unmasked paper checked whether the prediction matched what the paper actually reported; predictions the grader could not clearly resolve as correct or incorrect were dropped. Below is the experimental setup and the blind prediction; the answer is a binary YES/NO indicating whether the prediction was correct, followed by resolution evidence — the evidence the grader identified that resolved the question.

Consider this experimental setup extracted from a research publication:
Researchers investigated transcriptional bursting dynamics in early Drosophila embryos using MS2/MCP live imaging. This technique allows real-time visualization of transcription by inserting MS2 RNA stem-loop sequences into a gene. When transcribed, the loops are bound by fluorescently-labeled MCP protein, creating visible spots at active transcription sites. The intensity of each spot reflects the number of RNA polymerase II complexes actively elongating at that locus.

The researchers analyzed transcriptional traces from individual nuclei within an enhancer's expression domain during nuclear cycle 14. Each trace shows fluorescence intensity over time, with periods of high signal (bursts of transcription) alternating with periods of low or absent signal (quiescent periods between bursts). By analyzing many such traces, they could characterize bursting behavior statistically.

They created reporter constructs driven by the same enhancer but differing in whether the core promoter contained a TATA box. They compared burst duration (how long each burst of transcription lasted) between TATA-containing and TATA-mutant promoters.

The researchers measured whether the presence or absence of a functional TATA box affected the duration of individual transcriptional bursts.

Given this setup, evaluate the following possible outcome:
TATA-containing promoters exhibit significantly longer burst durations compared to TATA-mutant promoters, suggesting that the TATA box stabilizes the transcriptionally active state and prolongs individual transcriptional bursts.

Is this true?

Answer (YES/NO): NO